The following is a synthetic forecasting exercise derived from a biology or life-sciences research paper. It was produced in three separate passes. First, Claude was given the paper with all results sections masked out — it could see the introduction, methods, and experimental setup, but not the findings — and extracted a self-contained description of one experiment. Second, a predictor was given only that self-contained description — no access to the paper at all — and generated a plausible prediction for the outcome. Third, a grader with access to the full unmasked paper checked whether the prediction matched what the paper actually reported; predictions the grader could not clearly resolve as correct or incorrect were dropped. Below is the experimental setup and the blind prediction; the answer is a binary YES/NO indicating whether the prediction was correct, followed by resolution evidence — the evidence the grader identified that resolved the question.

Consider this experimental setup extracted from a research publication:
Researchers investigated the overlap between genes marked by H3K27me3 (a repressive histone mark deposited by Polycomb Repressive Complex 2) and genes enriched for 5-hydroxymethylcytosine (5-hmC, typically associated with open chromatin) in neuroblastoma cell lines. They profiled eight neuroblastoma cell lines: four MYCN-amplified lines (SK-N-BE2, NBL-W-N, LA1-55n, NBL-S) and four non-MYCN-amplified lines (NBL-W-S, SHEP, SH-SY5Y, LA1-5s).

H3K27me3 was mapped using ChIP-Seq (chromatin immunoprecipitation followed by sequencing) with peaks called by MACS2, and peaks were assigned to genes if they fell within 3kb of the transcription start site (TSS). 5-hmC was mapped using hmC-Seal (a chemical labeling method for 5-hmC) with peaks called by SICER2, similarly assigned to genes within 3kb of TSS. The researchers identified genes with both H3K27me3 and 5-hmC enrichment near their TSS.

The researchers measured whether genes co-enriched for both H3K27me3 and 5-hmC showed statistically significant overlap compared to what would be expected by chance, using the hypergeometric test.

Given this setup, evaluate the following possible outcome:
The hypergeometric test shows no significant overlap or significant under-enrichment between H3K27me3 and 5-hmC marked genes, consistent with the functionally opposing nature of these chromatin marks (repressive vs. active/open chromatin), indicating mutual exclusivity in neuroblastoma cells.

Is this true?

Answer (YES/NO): NO